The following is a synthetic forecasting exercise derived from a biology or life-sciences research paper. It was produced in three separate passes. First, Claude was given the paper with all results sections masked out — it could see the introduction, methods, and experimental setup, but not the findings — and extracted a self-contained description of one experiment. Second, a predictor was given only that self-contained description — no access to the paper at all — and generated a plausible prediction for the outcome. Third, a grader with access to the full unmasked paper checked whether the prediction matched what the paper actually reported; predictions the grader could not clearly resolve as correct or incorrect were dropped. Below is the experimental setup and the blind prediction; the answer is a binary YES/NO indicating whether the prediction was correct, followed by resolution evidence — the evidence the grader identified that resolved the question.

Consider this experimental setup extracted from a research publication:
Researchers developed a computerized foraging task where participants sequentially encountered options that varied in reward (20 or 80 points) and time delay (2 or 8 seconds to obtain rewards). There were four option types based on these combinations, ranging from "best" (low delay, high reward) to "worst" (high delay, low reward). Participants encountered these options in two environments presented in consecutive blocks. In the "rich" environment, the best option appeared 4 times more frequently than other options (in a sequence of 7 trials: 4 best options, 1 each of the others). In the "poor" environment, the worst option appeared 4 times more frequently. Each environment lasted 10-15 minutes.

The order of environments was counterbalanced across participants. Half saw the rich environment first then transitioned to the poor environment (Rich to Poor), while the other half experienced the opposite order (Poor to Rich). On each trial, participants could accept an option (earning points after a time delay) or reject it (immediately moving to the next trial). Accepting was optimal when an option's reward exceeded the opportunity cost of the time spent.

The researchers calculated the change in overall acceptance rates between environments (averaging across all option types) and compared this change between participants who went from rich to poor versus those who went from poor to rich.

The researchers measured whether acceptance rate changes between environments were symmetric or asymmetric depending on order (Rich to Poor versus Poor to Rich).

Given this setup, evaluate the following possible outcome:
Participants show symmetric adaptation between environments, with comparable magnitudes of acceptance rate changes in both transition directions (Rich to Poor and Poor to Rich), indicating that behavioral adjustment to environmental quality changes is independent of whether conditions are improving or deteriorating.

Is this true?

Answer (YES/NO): NO